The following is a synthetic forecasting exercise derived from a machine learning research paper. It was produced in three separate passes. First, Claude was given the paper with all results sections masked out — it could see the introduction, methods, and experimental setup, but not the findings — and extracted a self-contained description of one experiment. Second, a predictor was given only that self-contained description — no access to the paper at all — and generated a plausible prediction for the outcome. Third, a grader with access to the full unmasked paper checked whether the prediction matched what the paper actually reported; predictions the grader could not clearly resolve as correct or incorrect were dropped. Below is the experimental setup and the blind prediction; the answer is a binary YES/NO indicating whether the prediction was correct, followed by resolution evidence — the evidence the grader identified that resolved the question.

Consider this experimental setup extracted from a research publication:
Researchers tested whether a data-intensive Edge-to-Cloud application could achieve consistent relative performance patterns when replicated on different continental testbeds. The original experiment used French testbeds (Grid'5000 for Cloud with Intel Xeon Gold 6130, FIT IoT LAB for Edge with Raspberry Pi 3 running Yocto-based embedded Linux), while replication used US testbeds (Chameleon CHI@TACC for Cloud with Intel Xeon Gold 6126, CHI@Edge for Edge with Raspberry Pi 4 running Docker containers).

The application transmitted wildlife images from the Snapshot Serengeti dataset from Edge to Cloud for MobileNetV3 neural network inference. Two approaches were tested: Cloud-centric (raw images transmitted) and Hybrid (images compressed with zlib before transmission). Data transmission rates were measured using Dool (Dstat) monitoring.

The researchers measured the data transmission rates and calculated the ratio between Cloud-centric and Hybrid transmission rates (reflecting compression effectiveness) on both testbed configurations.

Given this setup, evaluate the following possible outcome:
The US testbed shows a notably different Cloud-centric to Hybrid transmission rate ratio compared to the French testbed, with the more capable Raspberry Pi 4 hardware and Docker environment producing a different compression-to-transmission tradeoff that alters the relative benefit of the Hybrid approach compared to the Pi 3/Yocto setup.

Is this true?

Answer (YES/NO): NO